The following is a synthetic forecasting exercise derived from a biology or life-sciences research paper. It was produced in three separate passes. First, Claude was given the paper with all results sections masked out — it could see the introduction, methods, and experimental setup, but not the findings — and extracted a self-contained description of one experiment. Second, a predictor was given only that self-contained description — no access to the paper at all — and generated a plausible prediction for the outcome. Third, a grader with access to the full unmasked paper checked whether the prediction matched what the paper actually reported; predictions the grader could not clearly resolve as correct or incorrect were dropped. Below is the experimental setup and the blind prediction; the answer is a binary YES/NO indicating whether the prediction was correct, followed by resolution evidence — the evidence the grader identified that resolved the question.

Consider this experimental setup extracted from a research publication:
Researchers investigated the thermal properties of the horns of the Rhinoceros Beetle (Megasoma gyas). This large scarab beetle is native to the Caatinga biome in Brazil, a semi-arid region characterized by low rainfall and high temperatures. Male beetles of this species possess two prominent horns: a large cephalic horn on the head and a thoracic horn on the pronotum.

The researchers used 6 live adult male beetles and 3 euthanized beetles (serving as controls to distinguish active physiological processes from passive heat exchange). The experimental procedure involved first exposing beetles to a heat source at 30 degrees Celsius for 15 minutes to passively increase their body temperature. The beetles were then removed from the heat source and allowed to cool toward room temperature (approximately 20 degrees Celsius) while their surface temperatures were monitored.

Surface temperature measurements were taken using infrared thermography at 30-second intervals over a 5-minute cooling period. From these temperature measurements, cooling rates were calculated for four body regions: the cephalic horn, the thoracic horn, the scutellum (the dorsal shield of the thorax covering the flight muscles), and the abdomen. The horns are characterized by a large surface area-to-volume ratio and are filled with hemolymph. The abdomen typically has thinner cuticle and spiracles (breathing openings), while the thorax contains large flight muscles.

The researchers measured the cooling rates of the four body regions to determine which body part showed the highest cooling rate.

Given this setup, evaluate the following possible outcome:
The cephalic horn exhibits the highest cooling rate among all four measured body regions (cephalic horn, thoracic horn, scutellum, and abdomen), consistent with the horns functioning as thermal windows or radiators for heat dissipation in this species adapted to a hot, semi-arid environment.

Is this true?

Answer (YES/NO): NO